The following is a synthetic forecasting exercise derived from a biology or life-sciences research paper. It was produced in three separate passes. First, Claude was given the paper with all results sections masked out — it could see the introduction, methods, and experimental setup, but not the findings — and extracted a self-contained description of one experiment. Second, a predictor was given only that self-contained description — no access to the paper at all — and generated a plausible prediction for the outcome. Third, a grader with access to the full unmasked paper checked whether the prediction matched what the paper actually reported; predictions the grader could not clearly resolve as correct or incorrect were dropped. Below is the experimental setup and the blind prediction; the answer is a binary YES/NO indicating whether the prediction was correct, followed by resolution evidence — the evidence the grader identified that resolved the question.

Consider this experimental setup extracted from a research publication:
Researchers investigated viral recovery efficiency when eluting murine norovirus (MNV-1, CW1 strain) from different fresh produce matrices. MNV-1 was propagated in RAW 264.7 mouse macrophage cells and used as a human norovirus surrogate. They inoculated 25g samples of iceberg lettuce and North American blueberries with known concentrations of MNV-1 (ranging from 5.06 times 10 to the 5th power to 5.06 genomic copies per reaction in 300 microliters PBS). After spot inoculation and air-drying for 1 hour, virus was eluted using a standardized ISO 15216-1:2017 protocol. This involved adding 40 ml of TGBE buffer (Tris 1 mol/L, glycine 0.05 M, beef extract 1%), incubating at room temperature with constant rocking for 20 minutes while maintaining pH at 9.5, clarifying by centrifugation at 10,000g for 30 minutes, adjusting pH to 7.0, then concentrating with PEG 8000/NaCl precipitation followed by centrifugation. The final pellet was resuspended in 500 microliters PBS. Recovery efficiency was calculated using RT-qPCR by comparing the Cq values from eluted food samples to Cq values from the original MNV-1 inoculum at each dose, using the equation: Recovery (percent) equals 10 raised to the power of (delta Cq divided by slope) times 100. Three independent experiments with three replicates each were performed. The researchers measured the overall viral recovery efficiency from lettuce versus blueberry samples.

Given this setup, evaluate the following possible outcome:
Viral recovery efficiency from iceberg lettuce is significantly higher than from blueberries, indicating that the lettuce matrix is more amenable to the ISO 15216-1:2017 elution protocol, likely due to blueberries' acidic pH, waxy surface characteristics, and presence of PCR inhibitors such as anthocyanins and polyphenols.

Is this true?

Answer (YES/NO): NO